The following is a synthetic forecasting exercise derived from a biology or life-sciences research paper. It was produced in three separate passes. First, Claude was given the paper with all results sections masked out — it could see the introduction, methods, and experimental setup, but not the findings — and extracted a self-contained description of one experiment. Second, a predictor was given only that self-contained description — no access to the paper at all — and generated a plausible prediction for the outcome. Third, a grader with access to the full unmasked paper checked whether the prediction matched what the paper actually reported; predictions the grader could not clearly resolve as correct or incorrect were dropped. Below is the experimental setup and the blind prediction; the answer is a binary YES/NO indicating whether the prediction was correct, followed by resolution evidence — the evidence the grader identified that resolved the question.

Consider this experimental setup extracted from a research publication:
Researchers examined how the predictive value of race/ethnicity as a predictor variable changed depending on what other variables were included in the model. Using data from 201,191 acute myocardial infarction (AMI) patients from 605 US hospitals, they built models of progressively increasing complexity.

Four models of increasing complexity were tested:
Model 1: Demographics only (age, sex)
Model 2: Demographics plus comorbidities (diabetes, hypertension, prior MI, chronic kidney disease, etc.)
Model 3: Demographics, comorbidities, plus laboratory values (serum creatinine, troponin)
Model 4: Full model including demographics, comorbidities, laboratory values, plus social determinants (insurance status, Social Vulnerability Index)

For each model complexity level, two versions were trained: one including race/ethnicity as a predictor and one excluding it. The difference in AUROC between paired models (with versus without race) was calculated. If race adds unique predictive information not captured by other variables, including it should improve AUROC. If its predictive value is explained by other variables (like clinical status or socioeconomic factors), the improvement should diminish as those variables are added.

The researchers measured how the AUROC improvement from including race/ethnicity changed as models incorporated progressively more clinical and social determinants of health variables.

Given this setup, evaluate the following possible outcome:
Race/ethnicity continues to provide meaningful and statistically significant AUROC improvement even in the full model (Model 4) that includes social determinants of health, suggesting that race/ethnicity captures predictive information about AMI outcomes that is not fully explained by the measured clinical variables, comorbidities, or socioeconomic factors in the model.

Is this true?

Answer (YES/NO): NO